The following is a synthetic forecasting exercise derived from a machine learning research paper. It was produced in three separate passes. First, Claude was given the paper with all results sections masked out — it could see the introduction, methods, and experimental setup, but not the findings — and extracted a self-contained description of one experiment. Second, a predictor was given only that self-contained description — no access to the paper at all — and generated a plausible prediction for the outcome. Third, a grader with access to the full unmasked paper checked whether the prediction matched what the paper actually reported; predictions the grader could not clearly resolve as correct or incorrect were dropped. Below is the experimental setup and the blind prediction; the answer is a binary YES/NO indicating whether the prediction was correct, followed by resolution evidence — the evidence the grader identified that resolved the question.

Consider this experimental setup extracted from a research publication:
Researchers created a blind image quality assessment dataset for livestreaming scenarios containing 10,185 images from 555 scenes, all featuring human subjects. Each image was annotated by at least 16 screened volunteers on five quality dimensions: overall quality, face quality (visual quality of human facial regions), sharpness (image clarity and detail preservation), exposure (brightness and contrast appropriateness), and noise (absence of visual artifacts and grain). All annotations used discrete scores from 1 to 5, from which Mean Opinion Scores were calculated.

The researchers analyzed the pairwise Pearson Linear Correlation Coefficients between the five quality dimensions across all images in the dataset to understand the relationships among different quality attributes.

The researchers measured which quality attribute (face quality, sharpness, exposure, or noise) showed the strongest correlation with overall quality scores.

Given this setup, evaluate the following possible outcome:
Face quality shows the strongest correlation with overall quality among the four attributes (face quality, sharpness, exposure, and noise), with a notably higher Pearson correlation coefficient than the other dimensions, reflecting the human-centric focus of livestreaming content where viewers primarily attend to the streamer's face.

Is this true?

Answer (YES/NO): YES